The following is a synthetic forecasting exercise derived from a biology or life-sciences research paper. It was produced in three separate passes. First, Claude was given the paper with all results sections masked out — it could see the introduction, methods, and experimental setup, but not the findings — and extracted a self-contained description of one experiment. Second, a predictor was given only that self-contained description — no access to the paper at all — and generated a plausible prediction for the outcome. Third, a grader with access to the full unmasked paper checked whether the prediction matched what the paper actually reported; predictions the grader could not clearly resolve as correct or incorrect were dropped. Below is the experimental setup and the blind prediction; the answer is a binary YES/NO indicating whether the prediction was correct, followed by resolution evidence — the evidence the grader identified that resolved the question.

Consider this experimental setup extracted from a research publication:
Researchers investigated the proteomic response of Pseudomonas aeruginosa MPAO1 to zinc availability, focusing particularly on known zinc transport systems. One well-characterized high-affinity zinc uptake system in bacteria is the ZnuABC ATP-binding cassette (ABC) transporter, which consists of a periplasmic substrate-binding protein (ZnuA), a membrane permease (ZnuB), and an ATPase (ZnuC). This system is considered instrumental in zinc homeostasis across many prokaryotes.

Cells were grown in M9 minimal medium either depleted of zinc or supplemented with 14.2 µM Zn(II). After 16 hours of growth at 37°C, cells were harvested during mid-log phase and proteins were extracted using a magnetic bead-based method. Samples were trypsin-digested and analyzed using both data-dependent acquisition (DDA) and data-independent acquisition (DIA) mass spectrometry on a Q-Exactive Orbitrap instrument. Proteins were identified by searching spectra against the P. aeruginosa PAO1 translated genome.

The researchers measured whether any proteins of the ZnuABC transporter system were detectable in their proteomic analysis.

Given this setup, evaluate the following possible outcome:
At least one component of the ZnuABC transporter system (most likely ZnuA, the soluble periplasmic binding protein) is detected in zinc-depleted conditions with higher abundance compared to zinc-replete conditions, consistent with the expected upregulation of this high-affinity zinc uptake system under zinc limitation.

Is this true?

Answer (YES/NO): NO